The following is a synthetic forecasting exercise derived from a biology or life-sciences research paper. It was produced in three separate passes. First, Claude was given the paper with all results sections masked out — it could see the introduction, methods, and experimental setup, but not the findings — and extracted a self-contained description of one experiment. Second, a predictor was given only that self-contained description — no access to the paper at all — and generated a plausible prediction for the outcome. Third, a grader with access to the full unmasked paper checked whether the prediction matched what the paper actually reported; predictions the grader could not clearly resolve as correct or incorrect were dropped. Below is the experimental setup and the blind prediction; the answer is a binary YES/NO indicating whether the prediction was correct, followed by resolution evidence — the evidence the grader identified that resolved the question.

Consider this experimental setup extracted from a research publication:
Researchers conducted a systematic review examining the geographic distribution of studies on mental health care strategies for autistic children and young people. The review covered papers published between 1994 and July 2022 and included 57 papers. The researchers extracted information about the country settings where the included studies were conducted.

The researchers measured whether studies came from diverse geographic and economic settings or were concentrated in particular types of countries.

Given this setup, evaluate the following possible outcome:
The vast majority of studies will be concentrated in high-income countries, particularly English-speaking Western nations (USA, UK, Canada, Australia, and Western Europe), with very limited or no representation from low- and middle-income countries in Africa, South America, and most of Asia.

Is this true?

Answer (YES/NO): YES